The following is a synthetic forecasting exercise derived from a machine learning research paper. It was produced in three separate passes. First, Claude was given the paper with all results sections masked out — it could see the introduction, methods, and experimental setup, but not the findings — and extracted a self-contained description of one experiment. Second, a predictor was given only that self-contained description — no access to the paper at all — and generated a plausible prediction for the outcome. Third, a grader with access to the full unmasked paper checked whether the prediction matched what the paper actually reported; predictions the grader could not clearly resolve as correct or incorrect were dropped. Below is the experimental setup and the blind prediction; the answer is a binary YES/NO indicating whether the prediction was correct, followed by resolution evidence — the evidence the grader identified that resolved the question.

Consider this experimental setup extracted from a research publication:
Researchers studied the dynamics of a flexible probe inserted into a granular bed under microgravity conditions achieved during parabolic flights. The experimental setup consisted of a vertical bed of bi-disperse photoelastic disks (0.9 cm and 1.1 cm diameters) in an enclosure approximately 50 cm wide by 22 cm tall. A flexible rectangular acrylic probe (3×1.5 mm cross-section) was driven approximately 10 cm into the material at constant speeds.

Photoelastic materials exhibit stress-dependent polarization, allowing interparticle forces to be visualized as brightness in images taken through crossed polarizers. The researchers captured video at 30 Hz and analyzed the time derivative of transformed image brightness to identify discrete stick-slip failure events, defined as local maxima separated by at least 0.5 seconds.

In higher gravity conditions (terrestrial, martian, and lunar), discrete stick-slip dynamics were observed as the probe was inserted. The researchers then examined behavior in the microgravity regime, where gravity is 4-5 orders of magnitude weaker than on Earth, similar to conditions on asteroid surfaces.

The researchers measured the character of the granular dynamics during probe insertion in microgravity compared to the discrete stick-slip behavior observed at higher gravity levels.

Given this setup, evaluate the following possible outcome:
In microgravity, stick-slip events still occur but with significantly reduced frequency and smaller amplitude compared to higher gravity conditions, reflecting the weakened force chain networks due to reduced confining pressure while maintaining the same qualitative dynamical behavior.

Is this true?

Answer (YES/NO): NO